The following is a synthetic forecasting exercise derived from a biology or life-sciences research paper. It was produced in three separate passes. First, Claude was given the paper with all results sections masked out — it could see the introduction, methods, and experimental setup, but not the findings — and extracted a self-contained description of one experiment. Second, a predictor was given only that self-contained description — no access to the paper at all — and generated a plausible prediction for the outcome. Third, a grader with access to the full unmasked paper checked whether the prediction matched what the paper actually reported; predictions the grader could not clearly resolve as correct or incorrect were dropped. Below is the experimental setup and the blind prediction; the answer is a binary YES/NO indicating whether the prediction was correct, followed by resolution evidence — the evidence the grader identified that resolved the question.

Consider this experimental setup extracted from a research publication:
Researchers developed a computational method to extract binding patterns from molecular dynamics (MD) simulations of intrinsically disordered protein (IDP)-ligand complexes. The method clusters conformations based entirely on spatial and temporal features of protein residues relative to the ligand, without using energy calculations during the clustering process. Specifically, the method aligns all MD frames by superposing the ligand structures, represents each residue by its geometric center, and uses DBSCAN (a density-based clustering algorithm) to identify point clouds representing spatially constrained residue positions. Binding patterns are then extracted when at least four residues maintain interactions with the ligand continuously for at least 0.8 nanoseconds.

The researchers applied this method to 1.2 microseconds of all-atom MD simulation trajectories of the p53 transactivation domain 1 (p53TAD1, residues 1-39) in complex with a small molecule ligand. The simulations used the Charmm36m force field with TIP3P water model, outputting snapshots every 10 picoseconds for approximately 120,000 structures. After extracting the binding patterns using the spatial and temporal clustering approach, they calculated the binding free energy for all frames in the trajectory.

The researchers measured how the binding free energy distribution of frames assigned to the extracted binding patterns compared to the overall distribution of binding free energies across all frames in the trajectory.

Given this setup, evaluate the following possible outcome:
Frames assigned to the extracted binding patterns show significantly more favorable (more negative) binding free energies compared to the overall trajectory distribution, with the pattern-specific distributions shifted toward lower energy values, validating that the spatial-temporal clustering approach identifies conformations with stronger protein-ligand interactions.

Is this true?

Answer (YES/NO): YES